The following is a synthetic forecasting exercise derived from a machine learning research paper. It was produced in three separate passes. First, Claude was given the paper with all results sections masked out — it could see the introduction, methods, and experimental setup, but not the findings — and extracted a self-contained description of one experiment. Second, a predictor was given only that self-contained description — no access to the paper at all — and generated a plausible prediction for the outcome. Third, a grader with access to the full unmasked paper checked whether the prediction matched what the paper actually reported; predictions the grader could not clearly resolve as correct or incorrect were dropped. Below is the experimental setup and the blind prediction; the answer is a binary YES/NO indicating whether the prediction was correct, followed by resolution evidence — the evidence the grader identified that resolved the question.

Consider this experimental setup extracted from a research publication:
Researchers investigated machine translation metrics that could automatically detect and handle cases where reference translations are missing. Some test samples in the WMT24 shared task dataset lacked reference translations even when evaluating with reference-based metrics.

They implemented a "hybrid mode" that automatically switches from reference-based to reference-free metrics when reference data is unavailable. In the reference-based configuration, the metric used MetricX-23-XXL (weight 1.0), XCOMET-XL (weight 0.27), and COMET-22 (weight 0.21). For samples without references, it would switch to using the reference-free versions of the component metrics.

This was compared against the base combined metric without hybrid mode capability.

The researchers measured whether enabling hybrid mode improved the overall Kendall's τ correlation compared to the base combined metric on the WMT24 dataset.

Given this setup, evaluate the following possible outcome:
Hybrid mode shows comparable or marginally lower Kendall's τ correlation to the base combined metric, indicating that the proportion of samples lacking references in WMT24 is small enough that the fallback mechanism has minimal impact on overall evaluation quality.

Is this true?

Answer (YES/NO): NO